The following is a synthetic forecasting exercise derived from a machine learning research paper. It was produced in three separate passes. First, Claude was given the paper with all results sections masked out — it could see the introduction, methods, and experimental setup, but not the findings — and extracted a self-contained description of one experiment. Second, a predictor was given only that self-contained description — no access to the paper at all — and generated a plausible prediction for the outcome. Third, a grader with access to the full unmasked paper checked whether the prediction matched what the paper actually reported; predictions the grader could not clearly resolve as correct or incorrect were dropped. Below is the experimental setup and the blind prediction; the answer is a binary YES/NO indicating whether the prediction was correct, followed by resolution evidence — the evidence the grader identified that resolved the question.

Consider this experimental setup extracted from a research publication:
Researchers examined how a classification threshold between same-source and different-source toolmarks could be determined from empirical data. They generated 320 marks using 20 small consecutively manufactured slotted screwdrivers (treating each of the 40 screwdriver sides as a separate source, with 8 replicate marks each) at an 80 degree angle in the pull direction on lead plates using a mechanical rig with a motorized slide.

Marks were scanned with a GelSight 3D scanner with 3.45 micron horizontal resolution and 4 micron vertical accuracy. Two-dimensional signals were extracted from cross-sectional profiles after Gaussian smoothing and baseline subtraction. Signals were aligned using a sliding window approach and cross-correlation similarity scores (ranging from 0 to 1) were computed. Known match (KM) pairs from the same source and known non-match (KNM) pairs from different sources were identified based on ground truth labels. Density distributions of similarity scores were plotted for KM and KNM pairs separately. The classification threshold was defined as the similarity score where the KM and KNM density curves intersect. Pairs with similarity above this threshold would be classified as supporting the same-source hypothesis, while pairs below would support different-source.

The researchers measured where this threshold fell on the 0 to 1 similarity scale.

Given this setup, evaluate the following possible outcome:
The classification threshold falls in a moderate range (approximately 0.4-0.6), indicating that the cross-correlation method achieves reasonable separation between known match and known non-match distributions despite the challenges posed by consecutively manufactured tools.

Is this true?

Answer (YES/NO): NO